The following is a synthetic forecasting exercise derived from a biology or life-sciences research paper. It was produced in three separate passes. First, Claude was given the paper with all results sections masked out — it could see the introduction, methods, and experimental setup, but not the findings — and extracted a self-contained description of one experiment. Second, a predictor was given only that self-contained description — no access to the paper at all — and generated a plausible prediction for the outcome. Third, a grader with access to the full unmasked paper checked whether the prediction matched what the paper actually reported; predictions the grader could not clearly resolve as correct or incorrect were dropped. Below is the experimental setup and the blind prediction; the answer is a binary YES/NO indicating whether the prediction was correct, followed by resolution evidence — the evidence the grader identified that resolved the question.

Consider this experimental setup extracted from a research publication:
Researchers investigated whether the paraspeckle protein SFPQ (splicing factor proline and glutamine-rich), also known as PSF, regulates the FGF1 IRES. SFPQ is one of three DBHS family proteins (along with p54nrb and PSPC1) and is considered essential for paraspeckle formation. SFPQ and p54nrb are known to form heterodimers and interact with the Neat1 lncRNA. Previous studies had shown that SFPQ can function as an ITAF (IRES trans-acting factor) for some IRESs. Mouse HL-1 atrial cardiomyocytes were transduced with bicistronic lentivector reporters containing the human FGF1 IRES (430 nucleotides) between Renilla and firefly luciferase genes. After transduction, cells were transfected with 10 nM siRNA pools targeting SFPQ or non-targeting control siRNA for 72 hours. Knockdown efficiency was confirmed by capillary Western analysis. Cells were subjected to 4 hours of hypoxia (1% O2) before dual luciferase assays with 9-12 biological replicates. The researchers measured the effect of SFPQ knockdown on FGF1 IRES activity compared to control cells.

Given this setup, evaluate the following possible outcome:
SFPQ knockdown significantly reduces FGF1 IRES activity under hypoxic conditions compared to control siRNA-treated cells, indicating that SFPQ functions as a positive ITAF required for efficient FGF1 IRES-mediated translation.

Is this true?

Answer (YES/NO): NO